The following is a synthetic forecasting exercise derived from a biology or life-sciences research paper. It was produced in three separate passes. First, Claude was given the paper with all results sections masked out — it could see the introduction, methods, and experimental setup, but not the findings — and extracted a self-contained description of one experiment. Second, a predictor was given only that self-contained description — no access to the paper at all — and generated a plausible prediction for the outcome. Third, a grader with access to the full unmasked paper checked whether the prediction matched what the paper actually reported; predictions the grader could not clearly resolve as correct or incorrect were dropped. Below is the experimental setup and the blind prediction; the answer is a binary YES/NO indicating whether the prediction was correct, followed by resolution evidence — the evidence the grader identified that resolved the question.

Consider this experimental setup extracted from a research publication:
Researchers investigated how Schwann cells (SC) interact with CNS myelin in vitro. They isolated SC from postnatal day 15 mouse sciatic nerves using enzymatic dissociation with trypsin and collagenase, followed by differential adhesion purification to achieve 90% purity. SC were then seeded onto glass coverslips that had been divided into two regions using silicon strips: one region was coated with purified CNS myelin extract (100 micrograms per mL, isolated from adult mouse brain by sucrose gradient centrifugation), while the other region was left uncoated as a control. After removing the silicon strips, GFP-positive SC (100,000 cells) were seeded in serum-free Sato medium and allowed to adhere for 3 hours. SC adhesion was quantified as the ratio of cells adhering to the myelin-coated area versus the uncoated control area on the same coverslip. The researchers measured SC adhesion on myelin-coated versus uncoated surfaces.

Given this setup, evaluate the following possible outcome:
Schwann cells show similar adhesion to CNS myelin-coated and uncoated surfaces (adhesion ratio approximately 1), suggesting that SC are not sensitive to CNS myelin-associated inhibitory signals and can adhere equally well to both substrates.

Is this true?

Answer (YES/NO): NO